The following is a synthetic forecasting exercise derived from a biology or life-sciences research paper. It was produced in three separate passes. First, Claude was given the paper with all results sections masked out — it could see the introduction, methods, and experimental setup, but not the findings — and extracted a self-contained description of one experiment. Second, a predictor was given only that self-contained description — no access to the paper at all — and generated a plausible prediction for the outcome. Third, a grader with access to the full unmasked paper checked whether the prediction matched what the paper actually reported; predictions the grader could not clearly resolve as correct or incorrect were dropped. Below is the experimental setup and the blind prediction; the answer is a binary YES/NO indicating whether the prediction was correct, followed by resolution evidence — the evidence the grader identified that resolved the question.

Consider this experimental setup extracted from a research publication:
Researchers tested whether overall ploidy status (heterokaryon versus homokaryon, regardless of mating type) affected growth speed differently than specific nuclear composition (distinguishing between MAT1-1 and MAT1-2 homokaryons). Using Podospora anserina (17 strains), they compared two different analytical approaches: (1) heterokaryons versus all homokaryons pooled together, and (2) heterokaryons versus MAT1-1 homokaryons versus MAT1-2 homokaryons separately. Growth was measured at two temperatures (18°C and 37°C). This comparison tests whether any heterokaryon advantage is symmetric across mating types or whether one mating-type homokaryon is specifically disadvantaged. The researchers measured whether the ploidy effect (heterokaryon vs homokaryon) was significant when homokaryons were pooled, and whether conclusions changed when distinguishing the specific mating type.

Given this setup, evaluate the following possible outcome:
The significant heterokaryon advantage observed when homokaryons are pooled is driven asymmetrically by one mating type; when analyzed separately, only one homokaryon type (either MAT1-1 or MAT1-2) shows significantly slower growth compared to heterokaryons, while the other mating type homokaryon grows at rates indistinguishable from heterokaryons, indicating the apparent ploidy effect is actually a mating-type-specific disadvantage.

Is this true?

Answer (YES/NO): NO